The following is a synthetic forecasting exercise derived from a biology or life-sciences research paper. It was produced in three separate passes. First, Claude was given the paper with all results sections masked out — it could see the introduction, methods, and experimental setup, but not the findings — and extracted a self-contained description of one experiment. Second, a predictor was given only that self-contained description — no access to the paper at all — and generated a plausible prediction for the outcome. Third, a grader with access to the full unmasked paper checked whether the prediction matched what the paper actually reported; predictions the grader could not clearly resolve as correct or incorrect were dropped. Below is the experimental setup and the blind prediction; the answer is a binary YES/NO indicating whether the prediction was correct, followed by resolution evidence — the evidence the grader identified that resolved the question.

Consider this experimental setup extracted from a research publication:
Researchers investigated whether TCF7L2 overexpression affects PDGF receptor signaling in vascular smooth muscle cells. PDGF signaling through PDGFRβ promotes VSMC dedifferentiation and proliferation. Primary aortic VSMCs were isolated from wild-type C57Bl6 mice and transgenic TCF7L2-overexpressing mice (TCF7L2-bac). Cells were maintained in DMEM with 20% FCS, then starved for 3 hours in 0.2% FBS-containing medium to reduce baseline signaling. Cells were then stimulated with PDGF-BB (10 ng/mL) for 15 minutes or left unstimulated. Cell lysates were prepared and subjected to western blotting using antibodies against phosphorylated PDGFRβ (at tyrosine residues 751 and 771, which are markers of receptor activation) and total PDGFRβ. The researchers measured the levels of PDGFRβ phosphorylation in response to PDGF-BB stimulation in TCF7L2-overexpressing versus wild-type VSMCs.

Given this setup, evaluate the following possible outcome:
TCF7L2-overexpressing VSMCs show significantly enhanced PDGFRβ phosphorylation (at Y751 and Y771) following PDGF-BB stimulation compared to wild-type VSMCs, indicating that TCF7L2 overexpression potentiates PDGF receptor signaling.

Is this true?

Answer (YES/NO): NO